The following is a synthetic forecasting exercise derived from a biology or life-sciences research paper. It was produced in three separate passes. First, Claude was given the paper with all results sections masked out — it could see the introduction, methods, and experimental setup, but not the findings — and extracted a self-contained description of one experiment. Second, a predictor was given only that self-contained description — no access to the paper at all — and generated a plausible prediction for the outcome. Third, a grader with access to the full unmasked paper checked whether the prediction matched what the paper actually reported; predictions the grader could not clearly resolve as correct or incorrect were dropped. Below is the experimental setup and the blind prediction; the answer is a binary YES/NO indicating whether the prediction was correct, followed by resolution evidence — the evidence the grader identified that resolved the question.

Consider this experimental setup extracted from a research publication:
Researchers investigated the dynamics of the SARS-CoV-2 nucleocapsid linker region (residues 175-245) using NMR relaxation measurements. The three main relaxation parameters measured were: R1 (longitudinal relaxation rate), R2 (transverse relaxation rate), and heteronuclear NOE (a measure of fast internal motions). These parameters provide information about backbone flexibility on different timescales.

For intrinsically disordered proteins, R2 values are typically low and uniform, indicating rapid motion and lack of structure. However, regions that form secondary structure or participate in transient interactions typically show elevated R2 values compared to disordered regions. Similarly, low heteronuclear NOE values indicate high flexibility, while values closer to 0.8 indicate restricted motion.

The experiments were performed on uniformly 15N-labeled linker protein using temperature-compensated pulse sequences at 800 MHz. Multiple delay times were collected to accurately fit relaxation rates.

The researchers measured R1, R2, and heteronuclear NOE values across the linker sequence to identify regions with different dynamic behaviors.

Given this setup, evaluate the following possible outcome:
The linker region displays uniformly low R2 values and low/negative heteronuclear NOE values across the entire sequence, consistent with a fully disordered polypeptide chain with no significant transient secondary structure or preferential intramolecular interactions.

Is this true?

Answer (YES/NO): NO